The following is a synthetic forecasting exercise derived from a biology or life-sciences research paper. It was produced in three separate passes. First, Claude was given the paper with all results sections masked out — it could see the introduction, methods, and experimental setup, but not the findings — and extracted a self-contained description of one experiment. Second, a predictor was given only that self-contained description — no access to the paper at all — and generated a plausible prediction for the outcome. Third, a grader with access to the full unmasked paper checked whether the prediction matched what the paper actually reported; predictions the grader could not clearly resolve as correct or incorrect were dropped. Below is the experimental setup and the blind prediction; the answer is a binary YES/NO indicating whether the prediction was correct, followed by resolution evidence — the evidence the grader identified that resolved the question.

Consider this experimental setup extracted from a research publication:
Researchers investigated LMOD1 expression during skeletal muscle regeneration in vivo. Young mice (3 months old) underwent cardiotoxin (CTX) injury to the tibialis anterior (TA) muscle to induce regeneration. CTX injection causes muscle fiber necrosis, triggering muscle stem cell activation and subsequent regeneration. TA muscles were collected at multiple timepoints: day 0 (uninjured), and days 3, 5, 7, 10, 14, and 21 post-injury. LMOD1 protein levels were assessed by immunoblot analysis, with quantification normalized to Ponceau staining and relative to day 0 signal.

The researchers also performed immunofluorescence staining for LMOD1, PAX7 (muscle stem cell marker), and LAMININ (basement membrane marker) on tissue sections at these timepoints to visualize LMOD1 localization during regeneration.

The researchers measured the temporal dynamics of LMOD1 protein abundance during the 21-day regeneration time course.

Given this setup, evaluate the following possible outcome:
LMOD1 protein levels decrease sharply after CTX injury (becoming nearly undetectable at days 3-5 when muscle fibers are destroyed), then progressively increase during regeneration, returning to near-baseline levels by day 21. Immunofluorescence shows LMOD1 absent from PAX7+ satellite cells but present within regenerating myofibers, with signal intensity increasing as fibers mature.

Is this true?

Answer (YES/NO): NO